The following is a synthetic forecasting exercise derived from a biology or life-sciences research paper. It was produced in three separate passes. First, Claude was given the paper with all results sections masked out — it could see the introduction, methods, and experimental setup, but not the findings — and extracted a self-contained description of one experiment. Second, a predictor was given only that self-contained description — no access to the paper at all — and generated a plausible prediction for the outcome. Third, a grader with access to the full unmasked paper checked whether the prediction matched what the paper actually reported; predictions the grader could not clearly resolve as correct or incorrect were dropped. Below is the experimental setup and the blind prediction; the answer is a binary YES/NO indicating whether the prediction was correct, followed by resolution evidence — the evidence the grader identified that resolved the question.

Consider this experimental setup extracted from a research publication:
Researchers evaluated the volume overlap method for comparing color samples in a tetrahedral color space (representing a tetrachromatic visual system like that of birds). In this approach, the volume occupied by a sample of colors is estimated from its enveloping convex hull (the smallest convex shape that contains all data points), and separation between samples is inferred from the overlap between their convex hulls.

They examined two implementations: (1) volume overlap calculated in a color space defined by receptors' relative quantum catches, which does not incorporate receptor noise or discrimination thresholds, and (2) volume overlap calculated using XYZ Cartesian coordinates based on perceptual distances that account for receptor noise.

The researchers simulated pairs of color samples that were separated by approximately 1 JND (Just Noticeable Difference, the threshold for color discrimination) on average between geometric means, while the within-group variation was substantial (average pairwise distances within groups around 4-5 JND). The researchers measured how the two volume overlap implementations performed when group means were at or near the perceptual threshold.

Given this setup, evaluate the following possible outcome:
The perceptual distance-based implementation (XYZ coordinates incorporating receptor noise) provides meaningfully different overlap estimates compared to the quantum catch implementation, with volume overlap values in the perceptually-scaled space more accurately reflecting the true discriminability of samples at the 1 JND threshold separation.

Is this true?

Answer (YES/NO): NO